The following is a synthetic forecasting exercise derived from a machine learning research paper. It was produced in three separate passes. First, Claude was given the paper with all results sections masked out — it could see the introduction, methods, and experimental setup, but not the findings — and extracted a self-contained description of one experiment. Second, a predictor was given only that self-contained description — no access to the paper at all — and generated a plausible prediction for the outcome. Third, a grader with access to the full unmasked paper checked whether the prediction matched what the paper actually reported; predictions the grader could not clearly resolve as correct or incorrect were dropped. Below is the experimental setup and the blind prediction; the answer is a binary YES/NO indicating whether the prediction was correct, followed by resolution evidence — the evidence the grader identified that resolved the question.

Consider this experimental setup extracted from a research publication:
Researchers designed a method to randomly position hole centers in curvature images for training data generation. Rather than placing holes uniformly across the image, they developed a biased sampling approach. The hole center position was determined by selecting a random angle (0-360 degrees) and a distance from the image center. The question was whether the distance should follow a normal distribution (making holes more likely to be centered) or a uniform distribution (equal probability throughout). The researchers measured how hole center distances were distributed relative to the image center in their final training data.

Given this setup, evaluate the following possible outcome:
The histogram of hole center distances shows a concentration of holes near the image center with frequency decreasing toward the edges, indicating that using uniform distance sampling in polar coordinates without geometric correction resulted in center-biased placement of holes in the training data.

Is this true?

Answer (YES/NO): NO